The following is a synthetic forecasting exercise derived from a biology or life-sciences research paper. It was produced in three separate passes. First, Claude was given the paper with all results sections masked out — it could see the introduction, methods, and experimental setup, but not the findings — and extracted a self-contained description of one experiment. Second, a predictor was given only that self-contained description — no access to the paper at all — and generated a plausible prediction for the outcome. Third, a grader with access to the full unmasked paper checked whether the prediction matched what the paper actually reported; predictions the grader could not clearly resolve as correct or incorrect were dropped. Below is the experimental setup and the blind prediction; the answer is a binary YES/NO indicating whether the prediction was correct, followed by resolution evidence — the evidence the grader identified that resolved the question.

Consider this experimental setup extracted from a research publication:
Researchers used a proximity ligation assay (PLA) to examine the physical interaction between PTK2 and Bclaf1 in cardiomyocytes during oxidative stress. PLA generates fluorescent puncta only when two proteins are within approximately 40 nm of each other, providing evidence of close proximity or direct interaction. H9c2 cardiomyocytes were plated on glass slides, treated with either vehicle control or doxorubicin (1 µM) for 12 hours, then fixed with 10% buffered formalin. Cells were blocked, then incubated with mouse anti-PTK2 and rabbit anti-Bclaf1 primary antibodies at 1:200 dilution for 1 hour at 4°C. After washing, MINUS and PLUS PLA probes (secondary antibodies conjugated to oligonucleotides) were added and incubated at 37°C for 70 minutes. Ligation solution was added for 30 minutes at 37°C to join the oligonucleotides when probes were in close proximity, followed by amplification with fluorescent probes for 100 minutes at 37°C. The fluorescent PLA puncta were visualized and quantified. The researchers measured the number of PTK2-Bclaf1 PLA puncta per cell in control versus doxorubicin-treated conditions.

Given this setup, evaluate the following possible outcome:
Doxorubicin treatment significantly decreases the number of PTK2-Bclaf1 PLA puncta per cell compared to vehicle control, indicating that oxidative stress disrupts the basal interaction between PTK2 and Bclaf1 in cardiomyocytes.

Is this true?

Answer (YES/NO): NO